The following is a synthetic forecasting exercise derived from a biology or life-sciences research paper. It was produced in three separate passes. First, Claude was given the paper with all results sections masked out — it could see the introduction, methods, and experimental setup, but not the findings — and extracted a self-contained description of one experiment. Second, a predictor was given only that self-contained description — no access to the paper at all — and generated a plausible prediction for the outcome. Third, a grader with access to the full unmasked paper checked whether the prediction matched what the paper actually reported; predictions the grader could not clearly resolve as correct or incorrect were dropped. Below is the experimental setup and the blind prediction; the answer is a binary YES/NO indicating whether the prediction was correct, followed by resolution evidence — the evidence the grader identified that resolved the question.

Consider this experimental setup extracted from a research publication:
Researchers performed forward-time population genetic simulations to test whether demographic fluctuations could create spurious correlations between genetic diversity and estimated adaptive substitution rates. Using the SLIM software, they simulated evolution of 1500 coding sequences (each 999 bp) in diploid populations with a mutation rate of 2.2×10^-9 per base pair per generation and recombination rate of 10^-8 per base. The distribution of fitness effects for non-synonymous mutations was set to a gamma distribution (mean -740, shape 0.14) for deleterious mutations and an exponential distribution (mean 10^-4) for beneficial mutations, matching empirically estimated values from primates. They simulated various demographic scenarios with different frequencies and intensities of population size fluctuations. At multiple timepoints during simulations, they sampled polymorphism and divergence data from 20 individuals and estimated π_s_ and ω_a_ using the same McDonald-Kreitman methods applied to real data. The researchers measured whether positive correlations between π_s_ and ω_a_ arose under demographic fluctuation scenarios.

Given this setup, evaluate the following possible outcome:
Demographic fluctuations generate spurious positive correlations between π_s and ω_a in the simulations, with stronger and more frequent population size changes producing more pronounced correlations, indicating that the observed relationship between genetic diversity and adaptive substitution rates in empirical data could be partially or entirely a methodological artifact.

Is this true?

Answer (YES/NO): NO